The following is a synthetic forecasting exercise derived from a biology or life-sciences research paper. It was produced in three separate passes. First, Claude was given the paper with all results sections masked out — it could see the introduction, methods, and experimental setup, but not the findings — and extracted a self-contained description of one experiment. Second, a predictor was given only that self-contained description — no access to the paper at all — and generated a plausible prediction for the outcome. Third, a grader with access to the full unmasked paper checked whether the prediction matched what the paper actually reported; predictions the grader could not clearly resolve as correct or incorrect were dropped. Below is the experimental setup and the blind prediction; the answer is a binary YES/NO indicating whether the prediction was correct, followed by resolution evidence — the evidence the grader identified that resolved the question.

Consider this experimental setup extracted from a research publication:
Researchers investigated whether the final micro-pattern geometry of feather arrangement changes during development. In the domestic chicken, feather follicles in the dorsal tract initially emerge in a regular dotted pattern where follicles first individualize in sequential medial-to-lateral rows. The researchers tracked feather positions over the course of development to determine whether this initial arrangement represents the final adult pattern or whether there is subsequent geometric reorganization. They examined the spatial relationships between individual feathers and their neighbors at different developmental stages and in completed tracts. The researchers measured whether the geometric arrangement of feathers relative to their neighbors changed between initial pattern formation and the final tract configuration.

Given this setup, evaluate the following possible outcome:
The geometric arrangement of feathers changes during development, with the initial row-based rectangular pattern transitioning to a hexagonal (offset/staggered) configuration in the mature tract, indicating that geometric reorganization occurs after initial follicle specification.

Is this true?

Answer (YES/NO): YES